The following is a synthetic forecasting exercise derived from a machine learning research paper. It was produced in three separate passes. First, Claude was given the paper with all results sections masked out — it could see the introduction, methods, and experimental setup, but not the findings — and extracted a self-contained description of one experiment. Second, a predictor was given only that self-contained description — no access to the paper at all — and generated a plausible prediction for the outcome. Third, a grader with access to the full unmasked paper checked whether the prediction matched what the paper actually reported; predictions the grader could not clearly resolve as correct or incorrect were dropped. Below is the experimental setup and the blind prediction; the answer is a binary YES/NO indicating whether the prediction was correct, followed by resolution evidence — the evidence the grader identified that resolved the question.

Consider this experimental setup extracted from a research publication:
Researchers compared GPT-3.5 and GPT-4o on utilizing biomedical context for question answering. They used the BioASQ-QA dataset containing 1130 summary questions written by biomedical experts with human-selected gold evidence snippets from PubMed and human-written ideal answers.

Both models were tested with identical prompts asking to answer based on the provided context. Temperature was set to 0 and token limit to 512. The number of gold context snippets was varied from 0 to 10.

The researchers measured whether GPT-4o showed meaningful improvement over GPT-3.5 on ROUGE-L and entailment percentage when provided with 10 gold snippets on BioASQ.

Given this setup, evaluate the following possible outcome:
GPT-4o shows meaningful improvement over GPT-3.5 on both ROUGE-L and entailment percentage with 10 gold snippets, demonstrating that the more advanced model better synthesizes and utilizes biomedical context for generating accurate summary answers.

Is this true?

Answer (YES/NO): NO